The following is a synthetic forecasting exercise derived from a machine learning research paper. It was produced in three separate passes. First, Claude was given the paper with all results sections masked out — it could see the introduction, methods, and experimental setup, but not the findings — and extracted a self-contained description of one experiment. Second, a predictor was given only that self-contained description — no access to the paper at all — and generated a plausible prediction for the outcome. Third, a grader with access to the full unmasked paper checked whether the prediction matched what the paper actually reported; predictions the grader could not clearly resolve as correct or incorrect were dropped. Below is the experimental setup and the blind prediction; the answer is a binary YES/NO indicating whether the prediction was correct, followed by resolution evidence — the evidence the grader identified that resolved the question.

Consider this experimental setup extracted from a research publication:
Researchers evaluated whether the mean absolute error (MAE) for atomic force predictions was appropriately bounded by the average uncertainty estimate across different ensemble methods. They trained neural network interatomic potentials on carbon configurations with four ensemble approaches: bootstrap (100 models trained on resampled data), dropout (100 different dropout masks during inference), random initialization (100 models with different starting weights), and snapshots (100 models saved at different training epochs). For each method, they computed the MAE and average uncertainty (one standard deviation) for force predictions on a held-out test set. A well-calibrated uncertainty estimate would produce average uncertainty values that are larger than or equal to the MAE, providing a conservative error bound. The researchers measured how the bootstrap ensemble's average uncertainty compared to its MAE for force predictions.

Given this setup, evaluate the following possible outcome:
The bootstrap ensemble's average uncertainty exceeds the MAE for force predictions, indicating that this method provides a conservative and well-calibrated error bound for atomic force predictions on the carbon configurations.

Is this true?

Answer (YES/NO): NO